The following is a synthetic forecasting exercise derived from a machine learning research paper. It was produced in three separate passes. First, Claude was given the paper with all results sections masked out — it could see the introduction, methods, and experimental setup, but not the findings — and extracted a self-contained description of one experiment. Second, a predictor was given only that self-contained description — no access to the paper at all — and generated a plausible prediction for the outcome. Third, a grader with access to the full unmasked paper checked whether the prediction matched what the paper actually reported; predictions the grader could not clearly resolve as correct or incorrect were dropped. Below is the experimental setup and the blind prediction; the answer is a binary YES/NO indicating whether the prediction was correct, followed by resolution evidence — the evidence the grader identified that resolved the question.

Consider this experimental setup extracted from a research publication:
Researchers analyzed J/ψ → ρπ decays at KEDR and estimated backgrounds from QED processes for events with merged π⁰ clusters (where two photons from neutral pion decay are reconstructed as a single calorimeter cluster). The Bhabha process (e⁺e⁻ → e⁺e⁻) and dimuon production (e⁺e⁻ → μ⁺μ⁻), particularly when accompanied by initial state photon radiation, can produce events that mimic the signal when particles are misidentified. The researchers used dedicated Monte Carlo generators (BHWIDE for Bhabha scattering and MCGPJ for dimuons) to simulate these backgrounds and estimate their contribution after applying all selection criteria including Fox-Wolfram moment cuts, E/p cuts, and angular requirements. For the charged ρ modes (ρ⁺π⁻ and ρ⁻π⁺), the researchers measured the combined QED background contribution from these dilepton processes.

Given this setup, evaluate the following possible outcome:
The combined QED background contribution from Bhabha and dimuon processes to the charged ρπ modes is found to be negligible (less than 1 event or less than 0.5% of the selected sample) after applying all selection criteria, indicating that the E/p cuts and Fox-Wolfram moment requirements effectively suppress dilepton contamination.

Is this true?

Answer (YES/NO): NO